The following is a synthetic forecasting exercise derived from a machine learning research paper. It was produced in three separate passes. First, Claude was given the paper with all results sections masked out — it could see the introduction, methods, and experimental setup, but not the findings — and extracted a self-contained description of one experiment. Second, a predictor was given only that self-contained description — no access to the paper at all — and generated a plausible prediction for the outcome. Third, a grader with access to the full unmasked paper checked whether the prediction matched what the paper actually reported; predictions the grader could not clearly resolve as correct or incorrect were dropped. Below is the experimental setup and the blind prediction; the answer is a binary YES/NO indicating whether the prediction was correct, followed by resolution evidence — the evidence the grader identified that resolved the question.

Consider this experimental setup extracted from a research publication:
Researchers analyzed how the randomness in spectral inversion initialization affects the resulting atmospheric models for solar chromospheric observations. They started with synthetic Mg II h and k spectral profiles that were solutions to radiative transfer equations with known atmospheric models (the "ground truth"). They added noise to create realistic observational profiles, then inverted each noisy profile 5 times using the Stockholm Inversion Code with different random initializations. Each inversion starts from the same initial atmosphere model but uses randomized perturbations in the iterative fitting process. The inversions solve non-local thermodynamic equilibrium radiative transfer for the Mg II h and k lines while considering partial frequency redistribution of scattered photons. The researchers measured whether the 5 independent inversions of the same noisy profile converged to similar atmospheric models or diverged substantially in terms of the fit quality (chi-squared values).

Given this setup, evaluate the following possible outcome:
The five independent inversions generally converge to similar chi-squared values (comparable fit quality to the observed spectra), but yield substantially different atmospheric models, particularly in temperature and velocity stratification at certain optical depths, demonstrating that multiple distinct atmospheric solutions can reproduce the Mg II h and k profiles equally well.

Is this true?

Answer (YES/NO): NO